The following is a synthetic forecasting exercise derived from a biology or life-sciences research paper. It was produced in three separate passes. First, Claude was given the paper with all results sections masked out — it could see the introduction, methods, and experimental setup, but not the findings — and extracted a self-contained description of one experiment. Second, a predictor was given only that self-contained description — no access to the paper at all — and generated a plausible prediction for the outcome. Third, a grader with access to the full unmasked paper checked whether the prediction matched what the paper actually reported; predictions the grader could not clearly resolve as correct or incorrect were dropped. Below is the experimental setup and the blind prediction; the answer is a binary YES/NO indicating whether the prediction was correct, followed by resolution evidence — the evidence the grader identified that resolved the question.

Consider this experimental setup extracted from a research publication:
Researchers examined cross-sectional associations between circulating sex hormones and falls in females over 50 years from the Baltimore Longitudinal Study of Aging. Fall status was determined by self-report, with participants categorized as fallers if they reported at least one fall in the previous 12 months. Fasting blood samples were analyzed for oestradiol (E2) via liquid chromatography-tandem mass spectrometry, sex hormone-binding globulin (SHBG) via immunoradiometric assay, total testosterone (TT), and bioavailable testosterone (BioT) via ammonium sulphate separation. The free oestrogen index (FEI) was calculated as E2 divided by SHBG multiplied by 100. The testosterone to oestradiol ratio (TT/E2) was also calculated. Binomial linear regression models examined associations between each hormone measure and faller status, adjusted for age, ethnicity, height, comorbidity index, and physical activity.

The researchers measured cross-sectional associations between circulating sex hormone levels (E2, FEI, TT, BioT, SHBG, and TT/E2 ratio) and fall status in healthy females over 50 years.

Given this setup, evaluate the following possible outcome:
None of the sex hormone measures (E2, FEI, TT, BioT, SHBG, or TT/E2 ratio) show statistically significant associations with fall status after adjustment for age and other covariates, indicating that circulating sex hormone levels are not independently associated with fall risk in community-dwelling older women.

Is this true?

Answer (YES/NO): YES